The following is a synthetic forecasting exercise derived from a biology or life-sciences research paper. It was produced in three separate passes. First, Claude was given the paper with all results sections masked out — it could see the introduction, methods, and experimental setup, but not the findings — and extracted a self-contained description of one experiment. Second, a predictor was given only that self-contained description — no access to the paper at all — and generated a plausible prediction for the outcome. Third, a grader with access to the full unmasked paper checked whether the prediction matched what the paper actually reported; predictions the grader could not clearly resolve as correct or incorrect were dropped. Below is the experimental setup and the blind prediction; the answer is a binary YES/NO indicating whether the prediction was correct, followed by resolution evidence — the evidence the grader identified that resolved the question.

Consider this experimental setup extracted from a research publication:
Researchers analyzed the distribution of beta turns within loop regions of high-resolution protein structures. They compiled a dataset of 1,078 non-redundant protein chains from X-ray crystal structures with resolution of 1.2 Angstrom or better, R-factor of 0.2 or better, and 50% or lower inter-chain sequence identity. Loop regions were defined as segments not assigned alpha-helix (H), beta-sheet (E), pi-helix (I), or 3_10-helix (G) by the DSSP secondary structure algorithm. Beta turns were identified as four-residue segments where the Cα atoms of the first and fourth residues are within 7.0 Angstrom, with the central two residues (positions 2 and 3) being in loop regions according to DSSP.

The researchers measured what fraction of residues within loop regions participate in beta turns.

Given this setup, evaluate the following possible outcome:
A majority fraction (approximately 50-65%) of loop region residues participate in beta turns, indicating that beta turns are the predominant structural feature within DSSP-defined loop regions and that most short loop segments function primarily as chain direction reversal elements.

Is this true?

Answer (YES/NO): YES